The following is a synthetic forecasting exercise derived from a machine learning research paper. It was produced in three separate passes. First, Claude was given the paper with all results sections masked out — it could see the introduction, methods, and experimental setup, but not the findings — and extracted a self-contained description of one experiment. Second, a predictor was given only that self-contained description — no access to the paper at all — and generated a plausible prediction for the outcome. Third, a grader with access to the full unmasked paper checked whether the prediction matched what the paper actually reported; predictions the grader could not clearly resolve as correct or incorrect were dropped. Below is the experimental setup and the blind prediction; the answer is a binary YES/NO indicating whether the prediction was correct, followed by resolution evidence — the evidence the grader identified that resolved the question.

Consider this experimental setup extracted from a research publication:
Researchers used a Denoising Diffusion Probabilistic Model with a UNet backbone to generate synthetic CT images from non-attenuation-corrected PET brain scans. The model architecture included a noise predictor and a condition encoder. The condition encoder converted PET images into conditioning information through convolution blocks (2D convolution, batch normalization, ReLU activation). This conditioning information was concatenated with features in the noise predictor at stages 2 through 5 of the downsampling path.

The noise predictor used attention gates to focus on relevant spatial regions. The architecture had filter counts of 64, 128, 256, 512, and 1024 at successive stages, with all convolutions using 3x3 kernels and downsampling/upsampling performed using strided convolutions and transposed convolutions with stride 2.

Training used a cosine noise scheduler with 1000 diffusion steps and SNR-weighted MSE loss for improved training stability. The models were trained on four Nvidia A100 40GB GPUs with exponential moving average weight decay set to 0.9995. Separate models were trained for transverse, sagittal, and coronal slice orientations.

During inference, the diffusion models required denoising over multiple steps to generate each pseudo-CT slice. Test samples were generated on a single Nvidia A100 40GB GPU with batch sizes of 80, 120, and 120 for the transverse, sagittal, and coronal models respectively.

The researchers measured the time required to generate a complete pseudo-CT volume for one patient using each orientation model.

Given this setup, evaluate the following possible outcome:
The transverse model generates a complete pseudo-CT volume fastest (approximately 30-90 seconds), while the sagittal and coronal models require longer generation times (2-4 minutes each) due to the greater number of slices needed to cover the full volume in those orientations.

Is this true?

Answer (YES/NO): NO